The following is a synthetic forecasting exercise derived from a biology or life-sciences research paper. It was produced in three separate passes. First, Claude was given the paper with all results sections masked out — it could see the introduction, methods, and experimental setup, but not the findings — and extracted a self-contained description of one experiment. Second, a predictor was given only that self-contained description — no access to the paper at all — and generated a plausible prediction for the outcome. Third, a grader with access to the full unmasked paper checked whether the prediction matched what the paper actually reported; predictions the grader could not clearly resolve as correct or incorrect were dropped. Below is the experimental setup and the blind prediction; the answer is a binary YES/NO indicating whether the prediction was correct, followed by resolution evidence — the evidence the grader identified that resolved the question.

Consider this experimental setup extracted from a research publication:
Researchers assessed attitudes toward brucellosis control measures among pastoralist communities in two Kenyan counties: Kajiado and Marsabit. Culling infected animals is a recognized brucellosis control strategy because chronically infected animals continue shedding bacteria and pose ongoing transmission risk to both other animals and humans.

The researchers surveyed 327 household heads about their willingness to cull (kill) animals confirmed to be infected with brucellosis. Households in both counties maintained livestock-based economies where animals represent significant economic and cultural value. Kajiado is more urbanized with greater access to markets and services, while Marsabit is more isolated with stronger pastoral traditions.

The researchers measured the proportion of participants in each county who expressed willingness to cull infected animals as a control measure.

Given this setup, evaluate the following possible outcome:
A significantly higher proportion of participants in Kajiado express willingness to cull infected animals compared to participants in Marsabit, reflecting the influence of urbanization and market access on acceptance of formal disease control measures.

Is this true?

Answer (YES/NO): NO